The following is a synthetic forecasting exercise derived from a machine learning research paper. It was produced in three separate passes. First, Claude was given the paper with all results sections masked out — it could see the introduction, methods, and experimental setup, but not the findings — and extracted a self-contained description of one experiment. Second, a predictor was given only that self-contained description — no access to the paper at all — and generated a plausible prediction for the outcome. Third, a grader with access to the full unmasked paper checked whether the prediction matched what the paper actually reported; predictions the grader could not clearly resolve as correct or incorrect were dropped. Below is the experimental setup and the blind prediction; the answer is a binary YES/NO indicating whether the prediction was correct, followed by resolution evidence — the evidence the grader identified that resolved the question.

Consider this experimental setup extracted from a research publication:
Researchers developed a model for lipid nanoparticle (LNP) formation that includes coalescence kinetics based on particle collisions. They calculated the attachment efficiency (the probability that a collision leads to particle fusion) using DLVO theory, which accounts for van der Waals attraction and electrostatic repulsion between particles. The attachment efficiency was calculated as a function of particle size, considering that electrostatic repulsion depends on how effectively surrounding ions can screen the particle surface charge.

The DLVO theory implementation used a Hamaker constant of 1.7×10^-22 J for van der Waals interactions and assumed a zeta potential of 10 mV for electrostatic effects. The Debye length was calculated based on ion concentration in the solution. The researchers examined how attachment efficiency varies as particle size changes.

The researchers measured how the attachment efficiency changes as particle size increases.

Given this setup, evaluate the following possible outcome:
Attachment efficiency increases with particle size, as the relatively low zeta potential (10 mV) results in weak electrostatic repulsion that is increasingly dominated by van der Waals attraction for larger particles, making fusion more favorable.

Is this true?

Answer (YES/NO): NO